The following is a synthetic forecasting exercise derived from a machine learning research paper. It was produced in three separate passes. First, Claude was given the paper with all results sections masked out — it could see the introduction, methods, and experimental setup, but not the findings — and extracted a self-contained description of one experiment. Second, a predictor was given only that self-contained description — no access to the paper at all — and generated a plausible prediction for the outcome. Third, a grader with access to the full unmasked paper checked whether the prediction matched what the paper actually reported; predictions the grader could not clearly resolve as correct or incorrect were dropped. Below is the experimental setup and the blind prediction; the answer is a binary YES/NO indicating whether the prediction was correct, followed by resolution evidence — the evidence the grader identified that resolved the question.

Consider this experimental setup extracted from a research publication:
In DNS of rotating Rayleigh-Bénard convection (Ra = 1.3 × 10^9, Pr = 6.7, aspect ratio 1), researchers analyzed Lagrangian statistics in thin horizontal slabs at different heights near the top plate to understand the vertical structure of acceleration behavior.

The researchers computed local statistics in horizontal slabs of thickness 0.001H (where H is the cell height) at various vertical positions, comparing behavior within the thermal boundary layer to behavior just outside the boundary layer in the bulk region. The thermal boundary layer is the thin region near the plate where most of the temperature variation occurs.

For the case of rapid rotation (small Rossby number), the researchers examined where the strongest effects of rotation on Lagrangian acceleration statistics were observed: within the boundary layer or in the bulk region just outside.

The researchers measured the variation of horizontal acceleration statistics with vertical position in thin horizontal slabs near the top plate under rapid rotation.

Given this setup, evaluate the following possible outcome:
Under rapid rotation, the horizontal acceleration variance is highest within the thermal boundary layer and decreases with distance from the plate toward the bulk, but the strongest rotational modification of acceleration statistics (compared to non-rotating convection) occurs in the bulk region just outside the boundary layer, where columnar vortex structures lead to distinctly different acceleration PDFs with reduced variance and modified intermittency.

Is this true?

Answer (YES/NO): NO